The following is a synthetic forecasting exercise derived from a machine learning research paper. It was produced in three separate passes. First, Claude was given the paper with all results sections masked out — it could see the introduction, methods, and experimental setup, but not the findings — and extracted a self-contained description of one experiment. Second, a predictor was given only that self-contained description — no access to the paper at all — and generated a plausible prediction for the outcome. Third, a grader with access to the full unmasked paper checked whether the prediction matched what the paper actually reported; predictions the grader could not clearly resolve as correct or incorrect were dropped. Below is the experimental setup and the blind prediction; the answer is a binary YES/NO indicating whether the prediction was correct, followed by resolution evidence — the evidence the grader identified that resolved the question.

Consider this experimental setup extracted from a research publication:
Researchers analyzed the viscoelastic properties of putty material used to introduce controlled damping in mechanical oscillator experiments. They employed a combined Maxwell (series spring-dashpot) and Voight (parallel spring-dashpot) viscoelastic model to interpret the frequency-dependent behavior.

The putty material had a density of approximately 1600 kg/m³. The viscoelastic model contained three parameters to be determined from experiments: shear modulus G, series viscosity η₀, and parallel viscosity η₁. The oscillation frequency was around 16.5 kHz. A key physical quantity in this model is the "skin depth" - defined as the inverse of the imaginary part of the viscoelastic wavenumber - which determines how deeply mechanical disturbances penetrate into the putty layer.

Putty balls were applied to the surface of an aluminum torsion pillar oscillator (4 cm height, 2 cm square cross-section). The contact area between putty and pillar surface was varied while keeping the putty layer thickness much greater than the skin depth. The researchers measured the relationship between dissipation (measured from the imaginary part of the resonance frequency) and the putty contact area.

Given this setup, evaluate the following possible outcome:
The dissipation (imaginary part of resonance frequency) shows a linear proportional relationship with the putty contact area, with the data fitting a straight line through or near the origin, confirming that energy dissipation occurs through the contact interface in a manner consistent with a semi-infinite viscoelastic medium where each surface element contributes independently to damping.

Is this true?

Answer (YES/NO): YES